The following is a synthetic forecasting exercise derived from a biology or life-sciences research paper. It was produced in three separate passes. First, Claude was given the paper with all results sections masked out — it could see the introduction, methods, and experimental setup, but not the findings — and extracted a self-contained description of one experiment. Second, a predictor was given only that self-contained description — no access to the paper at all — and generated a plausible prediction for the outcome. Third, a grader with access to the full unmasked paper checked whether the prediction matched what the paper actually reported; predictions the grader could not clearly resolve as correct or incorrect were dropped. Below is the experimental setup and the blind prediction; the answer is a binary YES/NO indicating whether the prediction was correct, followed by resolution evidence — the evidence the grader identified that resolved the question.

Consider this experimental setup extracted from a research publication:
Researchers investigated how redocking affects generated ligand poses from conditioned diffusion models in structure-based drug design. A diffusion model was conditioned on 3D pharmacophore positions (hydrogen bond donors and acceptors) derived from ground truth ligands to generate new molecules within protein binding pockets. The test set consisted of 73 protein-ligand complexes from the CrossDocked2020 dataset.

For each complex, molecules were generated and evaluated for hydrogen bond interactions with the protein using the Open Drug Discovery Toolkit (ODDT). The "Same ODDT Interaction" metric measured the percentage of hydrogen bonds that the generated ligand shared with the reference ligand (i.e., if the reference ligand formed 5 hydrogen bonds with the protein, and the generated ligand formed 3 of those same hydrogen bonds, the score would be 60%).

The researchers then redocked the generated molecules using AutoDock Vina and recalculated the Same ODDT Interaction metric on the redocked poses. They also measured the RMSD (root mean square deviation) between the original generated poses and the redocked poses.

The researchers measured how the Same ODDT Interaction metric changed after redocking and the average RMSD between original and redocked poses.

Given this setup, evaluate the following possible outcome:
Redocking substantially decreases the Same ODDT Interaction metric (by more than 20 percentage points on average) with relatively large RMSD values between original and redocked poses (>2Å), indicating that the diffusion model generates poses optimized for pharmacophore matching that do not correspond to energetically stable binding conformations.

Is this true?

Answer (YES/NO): YES